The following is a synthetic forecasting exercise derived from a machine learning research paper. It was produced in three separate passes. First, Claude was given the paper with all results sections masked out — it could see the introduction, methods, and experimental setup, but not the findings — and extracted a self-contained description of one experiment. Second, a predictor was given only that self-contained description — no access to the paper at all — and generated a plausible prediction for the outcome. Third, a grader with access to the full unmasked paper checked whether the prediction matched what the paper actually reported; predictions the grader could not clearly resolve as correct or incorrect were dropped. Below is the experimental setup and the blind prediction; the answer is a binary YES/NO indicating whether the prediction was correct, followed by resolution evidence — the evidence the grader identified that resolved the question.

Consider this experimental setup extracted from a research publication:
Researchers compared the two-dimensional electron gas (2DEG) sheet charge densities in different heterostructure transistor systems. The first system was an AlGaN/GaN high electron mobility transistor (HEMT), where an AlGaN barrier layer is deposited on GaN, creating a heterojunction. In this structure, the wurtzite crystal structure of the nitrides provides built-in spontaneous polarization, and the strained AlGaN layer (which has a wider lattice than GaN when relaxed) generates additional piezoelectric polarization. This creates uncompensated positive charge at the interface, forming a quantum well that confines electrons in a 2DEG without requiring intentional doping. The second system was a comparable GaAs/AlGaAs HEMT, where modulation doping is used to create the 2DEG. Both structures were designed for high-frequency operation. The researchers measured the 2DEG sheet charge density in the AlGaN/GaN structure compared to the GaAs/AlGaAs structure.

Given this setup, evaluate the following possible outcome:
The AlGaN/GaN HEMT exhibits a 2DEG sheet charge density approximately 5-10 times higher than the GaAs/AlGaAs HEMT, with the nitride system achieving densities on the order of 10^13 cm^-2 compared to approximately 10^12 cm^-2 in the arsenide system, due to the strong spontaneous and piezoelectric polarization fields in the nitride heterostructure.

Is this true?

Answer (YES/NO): YES